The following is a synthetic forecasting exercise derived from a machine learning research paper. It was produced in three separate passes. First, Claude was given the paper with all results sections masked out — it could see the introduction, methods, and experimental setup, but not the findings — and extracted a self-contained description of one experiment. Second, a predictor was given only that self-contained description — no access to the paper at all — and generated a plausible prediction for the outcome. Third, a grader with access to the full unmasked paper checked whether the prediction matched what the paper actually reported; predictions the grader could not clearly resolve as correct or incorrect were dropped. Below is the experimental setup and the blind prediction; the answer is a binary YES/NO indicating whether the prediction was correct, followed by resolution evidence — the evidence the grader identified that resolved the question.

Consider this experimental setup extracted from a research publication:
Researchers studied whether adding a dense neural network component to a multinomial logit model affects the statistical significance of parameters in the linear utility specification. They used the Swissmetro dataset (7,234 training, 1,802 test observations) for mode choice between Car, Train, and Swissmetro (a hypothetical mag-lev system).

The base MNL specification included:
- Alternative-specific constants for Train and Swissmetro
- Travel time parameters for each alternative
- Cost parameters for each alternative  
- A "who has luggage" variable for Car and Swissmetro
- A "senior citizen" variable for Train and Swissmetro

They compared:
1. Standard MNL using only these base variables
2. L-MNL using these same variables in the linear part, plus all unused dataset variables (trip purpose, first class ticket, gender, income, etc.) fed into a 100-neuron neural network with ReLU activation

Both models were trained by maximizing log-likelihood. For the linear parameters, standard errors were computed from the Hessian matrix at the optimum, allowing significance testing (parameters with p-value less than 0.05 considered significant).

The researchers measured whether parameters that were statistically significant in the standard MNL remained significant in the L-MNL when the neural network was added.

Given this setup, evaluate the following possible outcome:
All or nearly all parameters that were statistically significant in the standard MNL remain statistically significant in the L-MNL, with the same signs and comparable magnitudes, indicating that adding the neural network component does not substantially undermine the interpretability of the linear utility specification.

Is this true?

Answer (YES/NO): NO